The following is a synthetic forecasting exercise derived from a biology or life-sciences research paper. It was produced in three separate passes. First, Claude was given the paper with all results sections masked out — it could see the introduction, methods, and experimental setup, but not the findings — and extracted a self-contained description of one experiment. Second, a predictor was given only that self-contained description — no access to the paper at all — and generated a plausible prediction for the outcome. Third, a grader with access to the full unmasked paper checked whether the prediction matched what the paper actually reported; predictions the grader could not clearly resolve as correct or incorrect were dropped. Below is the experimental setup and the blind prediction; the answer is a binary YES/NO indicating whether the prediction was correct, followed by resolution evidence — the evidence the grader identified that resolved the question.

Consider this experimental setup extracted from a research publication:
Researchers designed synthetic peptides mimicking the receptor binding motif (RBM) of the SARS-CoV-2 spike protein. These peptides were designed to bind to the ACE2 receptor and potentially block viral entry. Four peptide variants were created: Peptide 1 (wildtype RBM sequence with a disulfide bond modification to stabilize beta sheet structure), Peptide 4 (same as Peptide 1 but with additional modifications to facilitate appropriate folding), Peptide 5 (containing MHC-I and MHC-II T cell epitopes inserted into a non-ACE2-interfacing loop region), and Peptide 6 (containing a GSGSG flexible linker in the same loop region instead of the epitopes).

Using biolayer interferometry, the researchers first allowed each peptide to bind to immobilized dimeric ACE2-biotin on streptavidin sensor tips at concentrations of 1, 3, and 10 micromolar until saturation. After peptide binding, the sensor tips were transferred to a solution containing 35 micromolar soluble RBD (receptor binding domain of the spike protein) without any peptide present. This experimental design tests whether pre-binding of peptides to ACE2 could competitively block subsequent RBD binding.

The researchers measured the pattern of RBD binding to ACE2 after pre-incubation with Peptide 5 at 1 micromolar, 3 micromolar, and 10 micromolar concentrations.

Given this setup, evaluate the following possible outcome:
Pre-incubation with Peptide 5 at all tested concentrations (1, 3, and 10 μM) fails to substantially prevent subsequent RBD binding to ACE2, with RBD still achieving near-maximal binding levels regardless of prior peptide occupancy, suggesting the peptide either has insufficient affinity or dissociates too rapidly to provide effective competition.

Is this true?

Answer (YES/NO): NO